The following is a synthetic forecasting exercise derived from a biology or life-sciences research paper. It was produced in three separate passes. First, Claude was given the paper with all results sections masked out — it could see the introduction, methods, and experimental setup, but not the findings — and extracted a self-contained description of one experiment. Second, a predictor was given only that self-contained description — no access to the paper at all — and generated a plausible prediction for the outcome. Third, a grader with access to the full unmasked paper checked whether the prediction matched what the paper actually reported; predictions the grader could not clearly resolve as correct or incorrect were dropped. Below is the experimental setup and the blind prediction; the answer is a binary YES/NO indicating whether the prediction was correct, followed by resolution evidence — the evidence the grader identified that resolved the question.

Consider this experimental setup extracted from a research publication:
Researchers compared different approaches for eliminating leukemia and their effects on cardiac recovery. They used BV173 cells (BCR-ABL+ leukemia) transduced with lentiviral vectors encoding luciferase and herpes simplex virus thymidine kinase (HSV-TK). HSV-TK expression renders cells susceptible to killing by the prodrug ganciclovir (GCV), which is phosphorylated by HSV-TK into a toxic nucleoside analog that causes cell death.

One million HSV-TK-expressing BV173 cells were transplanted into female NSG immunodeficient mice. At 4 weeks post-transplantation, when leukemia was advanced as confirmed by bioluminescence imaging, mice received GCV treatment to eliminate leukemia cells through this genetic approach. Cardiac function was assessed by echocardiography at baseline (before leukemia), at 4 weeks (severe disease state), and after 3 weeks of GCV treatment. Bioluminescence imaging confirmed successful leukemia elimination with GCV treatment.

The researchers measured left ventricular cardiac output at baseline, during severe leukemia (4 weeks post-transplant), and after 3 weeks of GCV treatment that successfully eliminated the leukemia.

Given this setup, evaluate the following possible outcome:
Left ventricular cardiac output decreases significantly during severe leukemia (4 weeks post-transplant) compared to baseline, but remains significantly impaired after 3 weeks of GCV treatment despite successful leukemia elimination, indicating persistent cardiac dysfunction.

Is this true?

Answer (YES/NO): YES